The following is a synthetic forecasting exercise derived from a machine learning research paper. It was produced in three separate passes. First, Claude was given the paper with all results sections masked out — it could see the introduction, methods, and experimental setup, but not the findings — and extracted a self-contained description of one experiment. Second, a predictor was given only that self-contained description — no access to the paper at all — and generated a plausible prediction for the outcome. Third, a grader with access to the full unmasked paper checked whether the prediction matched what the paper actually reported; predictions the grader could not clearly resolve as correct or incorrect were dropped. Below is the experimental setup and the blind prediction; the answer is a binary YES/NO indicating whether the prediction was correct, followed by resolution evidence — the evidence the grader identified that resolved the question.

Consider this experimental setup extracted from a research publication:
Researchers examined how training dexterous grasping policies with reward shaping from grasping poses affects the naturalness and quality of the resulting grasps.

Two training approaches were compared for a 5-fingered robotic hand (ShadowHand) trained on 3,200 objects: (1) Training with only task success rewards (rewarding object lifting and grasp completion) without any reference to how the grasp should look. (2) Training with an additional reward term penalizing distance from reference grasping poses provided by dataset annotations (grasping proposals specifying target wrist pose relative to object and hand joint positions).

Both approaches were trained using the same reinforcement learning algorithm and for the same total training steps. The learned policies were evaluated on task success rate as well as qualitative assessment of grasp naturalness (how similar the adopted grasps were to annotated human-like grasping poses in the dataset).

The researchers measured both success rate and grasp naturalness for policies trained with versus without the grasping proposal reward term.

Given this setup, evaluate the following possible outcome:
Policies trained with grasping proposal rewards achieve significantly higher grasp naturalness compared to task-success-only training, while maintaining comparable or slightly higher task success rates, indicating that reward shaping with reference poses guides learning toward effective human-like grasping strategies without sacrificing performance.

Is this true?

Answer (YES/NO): NO